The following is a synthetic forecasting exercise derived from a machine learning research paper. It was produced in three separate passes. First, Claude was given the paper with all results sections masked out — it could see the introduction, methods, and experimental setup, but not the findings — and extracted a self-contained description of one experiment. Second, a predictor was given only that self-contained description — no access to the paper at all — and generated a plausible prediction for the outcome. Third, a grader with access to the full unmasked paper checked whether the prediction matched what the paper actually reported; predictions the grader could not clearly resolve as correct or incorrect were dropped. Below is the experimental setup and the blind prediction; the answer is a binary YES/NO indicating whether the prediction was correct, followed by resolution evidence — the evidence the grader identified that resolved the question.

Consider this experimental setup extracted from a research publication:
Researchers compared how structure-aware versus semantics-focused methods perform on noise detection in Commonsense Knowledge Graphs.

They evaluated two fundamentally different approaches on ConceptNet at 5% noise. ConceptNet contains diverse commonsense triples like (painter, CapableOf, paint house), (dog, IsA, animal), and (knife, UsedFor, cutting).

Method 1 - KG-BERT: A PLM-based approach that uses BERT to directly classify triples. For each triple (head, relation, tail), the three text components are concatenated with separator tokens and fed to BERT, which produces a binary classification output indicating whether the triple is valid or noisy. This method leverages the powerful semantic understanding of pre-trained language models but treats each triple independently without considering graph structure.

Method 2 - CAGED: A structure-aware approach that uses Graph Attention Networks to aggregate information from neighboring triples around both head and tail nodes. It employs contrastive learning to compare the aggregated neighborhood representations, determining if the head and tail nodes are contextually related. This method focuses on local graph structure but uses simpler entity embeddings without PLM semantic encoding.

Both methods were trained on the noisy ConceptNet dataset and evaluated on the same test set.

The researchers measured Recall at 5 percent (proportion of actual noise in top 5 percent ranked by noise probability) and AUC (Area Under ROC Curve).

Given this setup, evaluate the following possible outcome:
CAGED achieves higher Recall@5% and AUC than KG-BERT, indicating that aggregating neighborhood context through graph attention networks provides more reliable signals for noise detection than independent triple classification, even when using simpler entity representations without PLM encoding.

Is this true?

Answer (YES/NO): NO